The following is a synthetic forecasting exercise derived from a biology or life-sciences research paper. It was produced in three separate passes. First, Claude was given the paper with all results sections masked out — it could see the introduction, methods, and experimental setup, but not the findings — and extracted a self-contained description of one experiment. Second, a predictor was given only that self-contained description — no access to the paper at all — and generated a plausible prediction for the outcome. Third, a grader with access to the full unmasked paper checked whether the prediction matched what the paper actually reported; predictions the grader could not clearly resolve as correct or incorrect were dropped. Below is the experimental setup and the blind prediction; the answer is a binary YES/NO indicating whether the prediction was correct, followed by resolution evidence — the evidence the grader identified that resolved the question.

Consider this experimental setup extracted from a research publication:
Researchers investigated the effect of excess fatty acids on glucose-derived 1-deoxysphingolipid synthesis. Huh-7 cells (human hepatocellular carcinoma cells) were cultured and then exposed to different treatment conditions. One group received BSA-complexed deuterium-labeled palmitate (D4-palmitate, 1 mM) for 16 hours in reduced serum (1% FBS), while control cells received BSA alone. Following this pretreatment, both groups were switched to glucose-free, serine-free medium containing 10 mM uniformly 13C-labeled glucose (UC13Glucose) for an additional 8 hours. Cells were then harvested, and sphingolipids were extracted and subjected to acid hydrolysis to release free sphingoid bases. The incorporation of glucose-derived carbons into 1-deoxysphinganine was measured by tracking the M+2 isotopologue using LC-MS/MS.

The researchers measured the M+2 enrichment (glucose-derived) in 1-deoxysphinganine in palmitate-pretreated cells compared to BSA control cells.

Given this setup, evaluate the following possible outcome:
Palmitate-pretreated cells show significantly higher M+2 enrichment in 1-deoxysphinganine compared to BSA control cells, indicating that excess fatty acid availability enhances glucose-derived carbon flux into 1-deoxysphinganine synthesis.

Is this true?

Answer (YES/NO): YES